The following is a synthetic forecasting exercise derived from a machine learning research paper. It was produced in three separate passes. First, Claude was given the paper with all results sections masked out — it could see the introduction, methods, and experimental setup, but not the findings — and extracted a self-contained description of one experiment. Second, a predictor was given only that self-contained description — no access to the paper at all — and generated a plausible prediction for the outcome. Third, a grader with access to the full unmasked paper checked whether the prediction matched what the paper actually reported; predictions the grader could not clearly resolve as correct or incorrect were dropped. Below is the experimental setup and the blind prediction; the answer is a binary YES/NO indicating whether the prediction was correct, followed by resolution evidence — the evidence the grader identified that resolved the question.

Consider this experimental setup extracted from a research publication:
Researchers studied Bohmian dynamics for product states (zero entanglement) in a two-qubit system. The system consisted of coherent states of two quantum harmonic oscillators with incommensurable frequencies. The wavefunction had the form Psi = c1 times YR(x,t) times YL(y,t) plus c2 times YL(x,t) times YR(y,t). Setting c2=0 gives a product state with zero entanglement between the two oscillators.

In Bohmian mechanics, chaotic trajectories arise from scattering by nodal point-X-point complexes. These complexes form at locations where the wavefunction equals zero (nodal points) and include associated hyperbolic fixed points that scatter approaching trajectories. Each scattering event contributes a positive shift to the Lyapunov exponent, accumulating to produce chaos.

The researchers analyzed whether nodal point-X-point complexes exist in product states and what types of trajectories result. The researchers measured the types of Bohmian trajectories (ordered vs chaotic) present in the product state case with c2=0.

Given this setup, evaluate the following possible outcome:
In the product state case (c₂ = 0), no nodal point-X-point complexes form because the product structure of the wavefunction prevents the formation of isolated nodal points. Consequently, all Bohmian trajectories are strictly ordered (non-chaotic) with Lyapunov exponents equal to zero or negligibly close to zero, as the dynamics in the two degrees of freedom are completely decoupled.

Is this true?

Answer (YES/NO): YES